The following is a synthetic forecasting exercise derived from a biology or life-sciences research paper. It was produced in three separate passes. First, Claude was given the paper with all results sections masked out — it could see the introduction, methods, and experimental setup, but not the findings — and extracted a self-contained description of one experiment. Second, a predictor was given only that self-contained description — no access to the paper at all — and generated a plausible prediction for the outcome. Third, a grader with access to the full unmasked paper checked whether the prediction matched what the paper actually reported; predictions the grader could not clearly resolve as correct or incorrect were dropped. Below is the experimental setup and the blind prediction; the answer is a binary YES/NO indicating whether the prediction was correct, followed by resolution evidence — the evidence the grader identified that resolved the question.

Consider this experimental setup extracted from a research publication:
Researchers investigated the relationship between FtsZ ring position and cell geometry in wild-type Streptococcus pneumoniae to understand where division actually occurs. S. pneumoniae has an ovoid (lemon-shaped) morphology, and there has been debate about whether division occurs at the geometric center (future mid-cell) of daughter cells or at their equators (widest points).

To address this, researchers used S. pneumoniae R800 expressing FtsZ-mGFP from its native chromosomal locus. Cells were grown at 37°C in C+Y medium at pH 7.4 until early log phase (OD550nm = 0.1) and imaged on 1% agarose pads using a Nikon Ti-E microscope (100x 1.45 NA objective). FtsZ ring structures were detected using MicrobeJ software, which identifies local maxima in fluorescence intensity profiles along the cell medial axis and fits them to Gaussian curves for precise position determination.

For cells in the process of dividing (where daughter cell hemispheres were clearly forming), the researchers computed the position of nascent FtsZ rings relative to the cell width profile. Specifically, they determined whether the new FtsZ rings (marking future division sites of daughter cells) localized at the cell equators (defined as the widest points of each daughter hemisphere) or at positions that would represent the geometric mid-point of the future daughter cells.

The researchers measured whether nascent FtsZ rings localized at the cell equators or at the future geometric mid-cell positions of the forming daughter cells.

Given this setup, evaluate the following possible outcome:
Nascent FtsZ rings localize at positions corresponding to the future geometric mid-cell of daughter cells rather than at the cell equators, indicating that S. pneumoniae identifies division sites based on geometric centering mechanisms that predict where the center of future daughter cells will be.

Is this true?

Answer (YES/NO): NO